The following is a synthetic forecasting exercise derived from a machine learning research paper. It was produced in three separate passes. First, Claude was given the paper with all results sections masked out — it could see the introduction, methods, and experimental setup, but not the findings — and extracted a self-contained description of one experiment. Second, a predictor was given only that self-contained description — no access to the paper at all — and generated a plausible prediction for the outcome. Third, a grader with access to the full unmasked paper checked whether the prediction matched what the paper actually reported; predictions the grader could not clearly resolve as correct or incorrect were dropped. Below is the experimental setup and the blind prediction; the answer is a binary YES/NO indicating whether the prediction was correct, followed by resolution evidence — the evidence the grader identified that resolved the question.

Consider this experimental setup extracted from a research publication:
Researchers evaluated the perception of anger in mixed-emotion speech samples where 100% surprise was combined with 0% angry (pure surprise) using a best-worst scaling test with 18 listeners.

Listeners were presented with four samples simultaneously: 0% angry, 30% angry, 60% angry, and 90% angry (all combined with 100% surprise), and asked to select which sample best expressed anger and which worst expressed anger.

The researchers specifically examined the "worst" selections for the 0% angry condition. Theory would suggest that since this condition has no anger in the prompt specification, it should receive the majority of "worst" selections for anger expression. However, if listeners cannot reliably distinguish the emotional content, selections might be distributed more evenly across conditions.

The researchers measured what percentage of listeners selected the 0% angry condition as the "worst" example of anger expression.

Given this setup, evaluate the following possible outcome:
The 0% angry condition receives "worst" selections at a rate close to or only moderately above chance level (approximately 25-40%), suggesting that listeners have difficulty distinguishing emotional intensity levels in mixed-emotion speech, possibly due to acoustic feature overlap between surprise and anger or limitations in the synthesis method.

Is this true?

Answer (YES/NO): NO